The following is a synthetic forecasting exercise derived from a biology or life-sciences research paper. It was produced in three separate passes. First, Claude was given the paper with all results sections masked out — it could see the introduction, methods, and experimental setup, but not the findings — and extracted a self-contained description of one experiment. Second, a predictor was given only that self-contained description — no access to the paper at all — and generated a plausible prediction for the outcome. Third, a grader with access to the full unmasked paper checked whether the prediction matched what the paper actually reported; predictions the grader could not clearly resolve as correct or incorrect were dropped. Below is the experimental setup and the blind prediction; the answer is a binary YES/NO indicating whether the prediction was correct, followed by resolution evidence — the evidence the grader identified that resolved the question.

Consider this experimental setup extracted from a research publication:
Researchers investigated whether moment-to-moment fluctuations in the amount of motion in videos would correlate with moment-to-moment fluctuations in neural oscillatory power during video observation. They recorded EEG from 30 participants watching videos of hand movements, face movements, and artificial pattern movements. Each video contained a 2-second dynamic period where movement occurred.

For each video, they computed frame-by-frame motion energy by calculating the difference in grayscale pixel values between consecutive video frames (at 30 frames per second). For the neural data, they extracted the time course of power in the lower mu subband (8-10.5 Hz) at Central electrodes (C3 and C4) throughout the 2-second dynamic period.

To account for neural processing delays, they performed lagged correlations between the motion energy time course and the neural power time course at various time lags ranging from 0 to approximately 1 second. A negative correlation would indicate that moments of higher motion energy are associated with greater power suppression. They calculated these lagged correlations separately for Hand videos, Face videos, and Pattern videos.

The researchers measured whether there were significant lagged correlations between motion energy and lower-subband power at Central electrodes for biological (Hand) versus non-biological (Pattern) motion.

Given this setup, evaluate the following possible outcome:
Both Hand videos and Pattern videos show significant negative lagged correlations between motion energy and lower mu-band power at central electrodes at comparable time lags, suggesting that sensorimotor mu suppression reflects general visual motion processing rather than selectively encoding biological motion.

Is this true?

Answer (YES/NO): NO